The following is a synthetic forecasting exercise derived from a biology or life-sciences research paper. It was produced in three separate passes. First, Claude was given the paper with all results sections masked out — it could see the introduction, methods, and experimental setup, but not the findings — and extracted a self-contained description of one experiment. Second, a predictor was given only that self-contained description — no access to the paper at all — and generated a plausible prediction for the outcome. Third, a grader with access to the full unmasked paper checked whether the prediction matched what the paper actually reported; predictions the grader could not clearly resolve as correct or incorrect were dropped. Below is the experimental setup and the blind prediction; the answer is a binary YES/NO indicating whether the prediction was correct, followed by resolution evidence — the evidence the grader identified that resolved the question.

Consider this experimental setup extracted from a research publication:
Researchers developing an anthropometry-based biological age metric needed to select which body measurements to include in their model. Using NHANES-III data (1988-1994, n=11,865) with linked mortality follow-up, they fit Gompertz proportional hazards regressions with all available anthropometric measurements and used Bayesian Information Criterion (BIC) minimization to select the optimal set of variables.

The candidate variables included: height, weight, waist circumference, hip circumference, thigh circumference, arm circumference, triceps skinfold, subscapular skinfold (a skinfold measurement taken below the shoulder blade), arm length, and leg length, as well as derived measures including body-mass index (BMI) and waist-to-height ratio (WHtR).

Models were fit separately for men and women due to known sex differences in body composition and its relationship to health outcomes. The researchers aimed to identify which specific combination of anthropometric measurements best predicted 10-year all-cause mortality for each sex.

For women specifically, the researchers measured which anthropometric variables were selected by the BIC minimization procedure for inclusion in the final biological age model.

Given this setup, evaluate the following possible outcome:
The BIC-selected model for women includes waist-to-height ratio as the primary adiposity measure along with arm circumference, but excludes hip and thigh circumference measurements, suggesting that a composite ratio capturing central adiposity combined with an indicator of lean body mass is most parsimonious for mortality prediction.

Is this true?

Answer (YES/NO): NO